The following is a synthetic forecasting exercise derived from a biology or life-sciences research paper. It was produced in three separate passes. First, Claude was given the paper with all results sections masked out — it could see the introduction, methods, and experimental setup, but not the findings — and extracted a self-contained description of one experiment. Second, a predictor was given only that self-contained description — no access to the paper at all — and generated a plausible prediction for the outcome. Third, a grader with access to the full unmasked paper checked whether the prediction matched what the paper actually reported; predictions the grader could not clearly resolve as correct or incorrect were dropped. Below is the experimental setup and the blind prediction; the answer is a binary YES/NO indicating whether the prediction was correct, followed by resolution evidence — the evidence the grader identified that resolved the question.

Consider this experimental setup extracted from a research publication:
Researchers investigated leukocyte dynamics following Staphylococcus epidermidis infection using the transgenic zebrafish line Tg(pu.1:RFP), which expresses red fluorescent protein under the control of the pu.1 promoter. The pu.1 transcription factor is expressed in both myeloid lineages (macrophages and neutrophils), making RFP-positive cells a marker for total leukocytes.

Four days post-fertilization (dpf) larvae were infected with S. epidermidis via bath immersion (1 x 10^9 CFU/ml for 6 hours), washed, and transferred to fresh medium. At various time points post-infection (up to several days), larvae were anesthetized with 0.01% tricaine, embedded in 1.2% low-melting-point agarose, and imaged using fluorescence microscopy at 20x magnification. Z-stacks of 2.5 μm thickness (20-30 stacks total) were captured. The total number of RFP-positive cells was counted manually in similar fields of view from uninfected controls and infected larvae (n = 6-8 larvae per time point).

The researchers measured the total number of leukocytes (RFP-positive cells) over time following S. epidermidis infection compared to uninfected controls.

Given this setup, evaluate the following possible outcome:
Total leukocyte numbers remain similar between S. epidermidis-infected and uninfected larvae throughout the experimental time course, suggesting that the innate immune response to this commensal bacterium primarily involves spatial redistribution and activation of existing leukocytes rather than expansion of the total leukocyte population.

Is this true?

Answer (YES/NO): NO